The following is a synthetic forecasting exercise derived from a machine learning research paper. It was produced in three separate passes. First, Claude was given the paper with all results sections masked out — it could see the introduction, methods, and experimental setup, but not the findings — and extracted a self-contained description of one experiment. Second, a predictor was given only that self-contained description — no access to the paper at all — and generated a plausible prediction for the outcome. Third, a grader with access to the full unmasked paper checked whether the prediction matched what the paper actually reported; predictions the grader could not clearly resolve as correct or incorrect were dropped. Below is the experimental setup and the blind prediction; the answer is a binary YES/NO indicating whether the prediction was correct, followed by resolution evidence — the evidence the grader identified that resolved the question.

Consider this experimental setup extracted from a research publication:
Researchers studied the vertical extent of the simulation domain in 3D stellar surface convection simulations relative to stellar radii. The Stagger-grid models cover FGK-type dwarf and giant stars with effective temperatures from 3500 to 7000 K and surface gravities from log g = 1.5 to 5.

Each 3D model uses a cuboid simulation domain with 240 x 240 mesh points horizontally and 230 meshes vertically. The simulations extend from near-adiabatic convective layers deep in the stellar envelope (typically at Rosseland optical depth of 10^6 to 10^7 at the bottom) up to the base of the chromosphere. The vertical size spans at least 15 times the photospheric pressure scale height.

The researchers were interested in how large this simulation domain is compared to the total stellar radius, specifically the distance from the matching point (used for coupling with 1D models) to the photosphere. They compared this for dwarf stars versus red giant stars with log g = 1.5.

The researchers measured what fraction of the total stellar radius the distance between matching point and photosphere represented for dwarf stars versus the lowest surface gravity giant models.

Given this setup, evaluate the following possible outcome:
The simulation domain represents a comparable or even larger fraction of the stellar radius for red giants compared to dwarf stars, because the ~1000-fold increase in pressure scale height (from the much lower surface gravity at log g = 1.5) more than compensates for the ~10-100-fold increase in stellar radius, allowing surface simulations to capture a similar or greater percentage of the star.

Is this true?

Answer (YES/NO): YES